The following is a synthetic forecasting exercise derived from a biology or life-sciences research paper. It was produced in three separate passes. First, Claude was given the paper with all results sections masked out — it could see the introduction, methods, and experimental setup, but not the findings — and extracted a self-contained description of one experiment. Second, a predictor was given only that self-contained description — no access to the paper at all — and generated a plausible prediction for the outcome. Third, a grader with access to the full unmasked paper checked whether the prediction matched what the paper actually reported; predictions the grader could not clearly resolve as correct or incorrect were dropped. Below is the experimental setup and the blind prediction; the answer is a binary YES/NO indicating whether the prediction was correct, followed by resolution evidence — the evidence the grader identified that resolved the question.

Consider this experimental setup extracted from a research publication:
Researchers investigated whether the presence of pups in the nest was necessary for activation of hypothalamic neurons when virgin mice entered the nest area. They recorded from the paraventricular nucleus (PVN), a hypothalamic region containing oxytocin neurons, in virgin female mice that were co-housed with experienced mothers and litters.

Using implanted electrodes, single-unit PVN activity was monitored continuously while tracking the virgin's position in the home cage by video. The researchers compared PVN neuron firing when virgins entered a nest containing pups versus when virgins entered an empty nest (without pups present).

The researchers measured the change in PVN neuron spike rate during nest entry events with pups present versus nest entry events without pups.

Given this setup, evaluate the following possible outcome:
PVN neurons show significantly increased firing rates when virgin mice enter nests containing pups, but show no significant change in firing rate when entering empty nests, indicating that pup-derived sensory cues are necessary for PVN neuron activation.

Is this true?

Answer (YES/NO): YES